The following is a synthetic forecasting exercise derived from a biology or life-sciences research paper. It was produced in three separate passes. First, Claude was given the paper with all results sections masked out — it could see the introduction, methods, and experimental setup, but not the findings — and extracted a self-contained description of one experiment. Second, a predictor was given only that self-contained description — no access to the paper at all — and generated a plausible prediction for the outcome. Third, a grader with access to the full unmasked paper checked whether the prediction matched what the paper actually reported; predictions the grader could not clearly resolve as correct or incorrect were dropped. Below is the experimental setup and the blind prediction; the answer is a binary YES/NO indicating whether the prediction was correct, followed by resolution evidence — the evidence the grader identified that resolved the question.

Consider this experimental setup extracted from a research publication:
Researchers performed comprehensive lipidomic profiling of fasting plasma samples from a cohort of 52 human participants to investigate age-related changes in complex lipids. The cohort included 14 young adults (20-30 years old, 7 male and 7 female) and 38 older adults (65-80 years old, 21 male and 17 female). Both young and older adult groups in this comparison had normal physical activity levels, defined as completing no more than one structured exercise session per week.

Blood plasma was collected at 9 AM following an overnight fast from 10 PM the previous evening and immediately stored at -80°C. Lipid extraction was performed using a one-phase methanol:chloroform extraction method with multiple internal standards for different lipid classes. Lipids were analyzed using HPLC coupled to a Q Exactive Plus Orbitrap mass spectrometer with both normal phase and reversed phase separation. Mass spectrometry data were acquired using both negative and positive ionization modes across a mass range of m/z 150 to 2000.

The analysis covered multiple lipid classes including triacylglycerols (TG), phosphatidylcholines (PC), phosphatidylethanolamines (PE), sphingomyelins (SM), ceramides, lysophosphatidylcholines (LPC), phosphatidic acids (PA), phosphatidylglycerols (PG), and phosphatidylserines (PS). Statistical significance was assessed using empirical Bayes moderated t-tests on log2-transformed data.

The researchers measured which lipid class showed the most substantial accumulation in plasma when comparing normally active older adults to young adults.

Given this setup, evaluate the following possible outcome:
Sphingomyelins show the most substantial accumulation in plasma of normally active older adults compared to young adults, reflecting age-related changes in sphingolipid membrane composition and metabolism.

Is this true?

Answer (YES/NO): NO